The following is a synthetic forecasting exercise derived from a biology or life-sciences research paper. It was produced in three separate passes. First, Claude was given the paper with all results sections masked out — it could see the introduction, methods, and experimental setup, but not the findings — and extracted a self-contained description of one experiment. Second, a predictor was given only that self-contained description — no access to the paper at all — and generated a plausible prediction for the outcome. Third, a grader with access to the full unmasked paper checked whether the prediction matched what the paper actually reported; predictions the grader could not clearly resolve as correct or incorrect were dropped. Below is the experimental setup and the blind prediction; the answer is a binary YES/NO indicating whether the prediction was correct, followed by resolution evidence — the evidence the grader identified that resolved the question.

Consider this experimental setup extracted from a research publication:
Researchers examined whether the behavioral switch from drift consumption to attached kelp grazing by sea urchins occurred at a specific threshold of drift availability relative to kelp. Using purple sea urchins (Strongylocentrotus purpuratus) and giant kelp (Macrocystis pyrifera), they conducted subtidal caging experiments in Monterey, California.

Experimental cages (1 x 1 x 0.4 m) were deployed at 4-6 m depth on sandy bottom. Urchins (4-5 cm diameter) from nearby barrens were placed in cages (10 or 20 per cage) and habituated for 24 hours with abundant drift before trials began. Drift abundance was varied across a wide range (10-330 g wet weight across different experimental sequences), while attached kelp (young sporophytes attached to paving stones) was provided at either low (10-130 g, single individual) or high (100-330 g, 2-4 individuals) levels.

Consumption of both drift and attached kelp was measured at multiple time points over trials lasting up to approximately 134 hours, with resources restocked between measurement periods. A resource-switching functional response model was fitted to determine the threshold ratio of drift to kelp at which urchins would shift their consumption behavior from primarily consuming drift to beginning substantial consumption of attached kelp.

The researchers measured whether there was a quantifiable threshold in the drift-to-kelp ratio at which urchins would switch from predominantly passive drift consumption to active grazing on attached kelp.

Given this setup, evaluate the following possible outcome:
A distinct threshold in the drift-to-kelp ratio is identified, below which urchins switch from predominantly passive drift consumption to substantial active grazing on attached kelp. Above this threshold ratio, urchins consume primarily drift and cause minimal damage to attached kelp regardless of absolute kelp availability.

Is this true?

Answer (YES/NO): YES